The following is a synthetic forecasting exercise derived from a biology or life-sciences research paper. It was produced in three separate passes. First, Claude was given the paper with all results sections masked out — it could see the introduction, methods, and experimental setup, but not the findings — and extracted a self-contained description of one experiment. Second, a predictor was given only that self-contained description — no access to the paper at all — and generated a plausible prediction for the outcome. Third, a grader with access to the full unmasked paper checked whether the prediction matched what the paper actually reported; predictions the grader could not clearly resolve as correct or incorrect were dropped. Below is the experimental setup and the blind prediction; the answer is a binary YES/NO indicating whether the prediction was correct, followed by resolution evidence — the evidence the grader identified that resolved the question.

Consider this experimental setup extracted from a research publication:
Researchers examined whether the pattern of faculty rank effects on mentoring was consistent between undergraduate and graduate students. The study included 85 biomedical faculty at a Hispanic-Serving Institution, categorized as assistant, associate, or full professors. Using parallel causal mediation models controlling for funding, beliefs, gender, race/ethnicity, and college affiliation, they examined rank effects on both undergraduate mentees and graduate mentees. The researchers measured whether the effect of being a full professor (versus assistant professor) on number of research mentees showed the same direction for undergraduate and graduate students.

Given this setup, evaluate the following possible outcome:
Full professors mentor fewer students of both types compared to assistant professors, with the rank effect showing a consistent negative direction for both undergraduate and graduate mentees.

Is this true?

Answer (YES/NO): NO